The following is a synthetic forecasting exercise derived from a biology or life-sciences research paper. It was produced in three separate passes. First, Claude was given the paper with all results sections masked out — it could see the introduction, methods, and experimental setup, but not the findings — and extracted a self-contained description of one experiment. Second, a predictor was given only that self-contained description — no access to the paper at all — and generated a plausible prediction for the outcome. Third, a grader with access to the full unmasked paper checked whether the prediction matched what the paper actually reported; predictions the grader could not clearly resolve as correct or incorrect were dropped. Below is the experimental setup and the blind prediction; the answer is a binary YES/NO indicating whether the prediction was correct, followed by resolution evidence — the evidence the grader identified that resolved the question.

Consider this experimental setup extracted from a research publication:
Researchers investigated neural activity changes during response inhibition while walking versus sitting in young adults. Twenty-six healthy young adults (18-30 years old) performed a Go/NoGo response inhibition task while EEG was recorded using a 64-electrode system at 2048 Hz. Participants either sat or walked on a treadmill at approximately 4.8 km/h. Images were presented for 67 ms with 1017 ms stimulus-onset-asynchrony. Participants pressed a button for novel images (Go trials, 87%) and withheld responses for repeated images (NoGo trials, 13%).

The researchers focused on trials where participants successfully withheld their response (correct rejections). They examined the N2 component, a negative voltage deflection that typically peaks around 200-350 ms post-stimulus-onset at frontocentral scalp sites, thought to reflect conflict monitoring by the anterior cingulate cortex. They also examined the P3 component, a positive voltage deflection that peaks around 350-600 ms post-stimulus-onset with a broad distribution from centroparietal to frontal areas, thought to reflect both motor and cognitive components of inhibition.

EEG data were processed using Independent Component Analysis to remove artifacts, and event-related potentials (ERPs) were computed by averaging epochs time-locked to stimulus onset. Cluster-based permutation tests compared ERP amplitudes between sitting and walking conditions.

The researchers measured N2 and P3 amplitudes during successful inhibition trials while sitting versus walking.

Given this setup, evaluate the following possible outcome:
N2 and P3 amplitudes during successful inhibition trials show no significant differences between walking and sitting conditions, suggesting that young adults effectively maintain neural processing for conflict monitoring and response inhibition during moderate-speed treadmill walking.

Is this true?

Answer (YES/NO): NO